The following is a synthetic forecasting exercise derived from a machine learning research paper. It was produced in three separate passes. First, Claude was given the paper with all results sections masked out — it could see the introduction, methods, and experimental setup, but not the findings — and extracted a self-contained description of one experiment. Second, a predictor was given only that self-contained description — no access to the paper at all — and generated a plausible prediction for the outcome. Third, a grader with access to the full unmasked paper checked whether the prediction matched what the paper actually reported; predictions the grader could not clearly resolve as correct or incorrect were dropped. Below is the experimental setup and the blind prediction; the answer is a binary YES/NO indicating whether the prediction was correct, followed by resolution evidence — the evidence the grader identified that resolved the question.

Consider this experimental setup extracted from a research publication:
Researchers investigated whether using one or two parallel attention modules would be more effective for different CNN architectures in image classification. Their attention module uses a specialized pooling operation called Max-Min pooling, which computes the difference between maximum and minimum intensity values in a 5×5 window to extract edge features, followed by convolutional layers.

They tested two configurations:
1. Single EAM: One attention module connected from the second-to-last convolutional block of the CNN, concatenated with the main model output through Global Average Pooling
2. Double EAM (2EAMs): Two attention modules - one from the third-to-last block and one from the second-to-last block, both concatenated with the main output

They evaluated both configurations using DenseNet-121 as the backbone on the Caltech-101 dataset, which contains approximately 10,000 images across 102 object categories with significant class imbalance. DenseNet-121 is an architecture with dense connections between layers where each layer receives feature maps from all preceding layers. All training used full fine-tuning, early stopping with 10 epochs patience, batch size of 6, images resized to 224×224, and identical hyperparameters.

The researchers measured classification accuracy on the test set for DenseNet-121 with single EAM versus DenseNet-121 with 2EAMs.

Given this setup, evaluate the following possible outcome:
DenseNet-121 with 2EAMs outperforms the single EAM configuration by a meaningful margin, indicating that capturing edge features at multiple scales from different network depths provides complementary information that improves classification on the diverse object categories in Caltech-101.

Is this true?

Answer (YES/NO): NO